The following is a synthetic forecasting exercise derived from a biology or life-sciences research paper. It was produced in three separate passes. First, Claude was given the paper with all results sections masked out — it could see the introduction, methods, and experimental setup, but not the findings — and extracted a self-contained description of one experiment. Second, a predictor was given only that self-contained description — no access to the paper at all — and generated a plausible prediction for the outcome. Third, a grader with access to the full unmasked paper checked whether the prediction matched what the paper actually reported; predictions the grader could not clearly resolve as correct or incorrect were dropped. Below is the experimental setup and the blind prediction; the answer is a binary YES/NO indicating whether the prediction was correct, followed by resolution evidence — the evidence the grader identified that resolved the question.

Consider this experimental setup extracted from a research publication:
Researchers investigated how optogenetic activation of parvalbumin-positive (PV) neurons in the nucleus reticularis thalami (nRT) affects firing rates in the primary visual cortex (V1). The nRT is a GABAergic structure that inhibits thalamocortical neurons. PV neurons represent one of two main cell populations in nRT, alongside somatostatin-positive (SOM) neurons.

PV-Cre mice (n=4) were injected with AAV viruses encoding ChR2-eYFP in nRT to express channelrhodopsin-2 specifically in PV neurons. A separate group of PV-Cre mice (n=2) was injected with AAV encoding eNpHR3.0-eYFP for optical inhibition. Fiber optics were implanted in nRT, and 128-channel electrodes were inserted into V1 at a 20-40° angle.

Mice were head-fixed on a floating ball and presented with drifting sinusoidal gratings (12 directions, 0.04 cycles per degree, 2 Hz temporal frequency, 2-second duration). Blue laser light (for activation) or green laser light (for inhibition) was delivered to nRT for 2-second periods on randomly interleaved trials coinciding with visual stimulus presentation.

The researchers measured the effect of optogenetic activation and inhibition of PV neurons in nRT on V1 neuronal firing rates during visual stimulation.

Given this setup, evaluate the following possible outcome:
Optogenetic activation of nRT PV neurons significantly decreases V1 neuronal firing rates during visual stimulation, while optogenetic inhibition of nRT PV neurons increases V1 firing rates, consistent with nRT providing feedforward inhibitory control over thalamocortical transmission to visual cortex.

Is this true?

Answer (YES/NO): NO